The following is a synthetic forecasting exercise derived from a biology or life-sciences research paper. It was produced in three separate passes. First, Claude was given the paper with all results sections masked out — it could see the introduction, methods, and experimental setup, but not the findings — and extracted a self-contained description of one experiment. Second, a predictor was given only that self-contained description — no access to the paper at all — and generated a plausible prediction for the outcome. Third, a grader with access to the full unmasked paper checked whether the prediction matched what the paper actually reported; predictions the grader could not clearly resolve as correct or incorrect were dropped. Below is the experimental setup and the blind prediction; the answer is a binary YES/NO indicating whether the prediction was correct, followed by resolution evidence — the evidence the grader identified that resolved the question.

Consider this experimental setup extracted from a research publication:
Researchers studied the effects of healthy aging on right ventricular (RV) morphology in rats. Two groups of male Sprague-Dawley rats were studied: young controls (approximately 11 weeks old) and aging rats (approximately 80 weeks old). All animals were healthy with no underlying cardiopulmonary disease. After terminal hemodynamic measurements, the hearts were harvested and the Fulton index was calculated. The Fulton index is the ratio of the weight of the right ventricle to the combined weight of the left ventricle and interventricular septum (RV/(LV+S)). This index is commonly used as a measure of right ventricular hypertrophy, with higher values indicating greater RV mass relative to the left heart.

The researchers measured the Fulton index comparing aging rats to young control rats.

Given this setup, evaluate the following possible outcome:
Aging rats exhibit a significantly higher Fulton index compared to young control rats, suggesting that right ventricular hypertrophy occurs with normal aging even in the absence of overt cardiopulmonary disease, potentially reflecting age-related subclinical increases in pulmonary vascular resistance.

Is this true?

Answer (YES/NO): NO